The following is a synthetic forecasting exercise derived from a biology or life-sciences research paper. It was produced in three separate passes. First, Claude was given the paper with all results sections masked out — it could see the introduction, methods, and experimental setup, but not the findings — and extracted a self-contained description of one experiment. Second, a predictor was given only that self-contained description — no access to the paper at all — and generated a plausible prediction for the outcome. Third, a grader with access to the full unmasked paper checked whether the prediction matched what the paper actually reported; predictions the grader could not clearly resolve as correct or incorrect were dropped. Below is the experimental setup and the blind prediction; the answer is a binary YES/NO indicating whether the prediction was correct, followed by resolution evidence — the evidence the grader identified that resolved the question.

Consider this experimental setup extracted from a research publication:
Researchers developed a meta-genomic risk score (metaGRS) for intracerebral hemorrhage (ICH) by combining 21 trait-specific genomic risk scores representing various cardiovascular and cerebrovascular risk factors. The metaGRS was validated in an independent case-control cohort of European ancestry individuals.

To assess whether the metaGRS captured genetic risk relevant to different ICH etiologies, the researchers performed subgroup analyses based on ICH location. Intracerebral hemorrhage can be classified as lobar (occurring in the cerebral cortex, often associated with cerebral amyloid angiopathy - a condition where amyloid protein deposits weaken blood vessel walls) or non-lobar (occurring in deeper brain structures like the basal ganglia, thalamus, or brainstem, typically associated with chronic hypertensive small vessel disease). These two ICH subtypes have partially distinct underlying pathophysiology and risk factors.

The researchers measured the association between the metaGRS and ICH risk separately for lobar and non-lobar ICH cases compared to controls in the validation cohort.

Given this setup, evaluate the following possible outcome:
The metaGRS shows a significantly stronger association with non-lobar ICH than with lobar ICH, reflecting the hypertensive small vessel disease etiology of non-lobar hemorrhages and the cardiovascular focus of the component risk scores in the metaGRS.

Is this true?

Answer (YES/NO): NO